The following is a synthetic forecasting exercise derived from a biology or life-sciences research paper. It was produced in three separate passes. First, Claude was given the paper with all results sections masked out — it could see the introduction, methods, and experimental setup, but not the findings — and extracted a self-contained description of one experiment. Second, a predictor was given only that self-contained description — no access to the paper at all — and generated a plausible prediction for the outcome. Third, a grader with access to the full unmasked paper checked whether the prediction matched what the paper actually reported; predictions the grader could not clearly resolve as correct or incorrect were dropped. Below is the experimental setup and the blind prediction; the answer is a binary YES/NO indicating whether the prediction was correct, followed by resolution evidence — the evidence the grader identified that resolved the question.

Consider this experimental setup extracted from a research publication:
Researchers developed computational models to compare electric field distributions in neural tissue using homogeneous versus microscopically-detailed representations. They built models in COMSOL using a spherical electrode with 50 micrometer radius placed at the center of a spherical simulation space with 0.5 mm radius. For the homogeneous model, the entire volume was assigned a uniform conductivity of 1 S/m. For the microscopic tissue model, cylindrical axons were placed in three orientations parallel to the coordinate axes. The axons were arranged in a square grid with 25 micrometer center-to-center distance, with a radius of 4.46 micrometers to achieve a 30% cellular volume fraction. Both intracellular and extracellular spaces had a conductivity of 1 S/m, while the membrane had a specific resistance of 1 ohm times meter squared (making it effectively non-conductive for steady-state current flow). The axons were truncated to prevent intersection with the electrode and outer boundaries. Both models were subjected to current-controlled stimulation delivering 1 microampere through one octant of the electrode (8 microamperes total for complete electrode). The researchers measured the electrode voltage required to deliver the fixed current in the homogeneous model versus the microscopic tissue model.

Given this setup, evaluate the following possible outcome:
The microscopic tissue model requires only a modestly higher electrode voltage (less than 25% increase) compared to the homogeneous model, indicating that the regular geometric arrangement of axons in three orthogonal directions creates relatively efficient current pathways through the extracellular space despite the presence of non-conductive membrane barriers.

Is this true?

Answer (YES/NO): NO